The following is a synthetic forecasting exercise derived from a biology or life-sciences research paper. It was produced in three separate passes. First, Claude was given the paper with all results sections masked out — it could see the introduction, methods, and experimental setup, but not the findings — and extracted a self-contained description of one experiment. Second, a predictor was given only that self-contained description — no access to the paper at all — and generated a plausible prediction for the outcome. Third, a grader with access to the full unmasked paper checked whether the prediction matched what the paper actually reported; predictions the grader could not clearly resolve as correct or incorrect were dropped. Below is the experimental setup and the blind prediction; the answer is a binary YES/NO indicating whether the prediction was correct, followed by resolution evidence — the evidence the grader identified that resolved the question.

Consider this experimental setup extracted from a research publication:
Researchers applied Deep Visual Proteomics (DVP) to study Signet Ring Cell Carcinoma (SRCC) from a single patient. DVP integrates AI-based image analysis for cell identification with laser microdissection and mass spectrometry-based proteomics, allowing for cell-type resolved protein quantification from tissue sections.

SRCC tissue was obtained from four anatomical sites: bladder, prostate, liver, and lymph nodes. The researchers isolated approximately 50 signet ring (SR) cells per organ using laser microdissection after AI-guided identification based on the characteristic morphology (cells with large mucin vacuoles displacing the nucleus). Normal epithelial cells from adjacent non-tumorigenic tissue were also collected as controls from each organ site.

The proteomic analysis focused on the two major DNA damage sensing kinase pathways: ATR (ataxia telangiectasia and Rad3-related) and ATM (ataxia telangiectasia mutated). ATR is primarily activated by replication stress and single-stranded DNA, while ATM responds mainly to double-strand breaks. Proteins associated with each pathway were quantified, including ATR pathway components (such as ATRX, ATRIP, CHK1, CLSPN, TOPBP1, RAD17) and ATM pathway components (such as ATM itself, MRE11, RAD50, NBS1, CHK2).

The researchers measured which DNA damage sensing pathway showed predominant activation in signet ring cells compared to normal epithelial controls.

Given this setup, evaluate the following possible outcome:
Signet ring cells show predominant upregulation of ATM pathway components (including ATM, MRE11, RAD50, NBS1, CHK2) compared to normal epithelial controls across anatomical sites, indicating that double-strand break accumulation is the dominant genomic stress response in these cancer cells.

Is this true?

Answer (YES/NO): NO